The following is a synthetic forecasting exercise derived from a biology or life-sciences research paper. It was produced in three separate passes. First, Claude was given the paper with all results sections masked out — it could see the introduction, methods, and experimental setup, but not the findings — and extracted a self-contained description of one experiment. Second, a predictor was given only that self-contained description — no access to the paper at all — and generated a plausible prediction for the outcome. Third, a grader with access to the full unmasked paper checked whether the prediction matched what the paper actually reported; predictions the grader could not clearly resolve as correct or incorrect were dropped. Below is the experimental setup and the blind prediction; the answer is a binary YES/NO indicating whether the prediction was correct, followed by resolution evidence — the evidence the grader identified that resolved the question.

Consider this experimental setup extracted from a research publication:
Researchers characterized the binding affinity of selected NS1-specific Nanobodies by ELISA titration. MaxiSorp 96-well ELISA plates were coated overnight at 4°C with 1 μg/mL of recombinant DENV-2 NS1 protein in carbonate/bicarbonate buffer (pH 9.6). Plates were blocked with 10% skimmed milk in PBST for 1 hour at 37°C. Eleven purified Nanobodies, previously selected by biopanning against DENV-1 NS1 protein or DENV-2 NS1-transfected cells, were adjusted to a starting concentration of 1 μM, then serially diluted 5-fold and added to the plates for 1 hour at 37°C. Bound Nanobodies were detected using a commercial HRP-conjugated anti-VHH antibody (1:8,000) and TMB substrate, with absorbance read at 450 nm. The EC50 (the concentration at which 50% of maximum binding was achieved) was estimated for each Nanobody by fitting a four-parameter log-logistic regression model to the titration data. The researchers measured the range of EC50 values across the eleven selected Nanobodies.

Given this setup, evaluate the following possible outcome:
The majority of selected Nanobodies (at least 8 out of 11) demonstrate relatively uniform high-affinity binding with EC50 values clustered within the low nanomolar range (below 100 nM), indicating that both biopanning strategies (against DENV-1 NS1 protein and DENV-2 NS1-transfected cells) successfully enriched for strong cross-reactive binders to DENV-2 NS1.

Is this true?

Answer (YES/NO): YES